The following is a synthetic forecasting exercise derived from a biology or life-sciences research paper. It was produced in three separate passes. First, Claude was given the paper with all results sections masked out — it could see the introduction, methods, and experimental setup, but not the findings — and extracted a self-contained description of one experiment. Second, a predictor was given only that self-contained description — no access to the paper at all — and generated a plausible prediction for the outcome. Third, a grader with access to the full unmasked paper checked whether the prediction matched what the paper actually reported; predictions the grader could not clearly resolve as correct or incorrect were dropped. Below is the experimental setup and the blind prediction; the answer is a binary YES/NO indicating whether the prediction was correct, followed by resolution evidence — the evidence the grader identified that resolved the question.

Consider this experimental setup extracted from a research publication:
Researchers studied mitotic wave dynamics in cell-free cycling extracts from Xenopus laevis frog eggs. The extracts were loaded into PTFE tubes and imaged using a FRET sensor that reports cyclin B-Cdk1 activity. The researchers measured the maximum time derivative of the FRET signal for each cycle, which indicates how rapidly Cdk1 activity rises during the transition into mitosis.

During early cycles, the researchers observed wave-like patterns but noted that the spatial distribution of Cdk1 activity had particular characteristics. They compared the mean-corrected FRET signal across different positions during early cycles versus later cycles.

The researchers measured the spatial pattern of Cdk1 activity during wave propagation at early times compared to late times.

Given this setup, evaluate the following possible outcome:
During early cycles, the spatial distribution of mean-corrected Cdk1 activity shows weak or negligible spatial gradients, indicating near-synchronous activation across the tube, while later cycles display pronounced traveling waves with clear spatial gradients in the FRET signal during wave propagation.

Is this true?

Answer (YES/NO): NO